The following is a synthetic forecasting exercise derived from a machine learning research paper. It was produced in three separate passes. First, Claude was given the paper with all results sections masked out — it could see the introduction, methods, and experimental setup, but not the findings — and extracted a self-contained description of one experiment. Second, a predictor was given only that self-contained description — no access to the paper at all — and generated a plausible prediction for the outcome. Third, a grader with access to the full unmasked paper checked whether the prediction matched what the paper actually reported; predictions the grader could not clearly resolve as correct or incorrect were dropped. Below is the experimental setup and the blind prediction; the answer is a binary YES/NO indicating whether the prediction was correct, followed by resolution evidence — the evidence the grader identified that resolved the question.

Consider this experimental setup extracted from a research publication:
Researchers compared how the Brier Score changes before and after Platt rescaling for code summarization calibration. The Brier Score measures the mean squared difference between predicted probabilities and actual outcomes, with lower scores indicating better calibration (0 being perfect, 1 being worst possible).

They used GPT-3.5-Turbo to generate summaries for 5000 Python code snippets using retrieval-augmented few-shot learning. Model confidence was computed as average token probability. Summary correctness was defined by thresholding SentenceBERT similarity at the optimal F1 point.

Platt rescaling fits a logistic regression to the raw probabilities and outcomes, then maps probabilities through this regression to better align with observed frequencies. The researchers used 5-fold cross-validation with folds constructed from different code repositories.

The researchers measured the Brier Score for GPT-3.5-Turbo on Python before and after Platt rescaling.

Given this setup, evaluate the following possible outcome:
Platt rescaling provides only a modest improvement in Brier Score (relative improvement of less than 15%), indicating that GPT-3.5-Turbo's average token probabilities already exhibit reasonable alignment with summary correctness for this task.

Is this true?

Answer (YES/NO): NO